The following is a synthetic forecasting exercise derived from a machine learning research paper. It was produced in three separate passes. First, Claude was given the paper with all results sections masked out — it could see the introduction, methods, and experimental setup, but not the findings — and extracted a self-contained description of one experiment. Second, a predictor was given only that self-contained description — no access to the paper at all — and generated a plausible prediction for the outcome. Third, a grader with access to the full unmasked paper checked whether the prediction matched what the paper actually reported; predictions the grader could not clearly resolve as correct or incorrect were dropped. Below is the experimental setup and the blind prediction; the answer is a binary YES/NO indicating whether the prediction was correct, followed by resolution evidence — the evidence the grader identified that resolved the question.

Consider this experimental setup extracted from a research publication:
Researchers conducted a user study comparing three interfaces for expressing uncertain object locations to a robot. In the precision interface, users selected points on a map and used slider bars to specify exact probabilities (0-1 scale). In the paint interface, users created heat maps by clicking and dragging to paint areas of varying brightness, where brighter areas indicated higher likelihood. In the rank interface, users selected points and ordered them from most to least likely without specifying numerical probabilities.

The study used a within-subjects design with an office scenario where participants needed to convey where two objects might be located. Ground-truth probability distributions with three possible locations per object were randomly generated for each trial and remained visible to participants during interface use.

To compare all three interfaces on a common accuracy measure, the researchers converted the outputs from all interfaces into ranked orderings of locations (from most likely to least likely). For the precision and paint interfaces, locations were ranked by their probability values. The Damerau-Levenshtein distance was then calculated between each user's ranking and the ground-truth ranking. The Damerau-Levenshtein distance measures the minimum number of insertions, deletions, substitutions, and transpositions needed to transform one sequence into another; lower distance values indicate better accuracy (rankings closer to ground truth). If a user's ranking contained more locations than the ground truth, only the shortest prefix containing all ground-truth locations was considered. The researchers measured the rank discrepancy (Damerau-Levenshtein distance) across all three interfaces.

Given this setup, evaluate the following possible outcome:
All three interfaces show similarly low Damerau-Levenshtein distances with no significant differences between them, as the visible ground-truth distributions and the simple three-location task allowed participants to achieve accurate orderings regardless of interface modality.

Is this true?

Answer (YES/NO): NO